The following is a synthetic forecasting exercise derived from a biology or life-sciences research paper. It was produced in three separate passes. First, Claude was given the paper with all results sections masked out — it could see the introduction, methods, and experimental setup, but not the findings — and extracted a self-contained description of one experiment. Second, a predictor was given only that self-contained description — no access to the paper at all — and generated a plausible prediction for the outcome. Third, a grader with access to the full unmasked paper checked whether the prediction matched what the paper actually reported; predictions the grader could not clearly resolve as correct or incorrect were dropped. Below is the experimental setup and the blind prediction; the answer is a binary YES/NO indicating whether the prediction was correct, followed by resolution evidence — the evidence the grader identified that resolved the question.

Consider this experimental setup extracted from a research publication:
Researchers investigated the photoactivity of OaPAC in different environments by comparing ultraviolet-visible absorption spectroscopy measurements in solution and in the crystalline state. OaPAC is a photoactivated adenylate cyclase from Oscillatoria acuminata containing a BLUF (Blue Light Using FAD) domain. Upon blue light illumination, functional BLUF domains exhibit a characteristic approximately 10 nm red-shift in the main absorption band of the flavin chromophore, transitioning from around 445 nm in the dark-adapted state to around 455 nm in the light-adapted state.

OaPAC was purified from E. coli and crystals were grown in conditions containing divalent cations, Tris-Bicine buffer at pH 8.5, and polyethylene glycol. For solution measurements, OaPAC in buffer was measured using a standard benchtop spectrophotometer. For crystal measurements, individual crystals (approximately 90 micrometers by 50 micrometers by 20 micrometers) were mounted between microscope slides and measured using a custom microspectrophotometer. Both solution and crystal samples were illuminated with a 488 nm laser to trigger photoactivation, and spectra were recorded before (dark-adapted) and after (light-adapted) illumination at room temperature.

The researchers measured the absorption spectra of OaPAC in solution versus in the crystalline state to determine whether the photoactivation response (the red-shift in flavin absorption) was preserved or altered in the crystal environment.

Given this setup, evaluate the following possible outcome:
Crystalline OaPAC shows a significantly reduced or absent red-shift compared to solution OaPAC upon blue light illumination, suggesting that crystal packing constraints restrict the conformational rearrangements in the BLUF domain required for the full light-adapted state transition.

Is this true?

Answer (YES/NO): NO